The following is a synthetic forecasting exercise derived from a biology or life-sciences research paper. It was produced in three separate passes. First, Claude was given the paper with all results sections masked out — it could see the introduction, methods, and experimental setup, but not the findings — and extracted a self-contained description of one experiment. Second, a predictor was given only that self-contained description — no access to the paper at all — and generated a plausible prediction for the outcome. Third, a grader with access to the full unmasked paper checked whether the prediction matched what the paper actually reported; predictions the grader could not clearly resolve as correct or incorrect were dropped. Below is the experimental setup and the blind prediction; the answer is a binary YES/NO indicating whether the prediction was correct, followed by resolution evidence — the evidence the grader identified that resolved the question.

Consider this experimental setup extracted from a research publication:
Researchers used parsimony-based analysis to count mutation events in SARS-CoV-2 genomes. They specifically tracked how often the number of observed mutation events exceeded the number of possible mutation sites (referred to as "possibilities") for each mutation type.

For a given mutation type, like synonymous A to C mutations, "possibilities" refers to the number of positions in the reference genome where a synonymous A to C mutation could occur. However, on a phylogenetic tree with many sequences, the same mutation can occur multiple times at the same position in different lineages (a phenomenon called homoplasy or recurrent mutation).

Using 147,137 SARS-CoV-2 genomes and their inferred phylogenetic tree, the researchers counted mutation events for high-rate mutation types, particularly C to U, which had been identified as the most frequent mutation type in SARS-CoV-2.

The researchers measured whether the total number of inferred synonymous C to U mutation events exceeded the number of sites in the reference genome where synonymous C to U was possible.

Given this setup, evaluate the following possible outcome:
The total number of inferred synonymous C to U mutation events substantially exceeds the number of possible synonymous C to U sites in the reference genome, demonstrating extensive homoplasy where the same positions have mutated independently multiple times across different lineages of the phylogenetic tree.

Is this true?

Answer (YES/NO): YES